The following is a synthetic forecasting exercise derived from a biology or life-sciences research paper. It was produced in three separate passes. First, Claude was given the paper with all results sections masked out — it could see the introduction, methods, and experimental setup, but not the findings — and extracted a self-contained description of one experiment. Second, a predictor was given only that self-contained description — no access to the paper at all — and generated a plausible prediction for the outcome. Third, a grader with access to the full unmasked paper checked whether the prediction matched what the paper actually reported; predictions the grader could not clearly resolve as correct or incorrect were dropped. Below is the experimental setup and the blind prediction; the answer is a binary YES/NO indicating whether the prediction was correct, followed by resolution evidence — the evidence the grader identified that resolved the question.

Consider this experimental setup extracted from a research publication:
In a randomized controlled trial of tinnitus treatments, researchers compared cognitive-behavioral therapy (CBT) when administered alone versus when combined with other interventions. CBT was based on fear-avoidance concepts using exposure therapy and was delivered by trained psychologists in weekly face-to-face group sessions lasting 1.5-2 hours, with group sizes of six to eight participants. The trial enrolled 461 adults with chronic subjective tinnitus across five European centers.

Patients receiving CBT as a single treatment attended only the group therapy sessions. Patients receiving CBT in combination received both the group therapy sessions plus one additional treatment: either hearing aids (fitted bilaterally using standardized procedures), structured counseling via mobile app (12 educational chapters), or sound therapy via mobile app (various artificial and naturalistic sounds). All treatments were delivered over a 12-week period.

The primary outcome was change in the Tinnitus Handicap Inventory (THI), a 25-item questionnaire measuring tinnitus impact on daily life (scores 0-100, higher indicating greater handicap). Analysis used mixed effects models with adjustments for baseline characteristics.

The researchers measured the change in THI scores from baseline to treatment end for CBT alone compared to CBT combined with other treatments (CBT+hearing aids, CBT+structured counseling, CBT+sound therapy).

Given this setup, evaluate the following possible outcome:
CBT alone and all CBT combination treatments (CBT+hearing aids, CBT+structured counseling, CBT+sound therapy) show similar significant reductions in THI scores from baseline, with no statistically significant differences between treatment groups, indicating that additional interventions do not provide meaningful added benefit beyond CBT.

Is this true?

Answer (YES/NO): YES